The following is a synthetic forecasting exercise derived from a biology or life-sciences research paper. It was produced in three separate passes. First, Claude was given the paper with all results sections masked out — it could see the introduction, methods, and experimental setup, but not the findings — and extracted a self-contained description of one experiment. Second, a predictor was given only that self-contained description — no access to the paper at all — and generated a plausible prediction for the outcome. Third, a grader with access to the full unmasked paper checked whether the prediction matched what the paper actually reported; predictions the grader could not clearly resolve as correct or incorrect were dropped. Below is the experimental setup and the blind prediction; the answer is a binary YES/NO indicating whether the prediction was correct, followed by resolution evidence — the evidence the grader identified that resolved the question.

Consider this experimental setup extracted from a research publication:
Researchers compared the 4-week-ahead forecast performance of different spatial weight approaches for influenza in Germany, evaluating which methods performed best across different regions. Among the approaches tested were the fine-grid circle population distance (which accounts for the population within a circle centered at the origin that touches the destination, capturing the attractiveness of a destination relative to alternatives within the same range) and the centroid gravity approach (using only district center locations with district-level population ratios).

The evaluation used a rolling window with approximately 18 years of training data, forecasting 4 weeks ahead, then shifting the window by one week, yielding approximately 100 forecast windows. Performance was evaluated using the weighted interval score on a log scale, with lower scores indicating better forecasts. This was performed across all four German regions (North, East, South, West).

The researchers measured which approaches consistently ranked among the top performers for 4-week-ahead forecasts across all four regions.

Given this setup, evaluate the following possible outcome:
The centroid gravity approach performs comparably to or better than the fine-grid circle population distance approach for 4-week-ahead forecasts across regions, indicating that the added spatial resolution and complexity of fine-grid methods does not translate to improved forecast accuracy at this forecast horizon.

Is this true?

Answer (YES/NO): NO